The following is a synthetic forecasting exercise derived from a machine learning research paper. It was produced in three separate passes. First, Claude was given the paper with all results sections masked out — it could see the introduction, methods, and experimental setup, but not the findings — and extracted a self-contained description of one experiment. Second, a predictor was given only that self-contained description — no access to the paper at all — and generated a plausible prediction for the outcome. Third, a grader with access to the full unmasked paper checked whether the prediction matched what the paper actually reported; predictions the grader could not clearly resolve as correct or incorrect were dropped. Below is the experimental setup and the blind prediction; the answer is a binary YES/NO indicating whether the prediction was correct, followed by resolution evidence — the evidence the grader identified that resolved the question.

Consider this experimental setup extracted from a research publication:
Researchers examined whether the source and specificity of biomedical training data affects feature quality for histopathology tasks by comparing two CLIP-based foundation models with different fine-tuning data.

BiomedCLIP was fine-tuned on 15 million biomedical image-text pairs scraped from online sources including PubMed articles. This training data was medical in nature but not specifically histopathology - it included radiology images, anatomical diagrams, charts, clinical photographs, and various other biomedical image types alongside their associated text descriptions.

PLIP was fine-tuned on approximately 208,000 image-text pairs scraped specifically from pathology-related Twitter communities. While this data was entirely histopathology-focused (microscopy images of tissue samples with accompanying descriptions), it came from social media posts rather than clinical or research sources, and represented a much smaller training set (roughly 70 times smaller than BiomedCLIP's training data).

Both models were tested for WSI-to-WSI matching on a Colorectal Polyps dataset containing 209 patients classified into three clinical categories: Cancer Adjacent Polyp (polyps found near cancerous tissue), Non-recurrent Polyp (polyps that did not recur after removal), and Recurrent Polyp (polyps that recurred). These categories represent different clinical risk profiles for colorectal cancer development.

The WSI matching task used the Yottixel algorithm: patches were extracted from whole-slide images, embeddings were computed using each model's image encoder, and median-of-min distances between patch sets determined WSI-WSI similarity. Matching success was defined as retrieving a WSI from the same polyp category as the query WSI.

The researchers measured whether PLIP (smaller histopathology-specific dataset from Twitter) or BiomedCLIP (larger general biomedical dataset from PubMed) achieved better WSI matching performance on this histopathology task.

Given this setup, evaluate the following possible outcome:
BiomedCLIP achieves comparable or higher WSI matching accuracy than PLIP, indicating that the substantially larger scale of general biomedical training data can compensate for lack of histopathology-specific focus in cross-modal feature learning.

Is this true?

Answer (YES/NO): NO